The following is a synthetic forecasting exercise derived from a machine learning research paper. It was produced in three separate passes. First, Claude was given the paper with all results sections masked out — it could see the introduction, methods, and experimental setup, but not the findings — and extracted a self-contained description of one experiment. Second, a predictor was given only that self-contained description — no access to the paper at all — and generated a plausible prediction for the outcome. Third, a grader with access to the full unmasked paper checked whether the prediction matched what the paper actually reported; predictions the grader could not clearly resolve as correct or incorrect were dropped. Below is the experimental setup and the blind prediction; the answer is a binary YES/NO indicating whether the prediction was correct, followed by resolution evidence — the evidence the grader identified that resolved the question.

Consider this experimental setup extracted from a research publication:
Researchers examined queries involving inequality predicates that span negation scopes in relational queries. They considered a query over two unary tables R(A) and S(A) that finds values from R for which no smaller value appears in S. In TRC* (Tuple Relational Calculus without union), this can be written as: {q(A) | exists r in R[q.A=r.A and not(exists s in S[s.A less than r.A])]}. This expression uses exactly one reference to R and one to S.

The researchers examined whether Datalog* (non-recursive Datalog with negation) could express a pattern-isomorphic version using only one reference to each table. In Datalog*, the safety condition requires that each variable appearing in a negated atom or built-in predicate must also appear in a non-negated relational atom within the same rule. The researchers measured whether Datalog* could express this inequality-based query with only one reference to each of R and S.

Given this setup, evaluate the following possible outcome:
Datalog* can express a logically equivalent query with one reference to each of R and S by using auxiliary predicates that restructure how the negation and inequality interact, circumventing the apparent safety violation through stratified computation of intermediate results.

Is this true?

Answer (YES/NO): NO